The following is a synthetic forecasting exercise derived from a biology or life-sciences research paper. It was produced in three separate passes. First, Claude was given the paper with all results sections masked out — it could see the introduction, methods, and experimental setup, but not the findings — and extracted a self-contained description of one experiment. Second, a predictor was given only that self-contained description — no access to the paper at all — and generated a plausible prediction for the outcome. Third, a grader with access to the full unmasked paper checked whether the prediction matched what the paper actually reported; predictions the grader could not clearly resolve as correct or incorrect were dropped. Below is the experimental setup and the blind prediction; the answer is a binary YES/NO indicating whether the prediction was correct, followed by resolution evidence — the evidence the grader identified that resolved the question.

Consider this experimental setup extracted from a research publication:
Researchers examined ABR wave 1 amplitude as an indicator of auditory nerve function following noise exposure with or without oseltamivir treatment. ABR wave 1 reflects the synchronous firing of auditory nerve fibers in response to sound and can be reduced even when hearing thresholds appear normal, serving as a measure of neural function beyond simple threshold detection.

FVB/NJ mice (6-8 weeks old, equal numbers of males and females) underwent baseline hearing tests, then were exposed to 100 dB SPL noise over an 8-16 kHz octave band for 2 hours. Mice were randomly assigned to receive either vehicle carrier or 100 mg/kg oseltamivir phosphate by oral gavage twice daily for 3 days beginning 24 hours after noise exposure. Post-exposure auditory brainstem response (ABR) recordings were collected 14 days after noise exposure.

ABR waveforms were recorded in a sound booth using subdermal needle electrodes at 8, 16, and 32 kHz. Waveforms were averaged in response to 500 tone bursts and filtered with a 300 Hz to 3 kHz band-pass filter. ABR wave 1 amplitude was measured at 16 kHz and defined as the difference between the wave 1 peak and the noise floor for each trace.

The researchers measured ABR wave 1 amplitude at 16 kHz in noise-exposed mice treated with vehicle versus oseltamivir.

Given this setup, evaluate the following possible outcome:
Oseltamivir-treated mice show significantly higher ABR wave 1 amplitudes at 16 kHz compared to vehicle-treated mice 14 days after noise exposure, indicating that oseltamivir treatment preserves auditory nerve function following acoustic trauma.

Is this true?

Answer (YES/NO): YES